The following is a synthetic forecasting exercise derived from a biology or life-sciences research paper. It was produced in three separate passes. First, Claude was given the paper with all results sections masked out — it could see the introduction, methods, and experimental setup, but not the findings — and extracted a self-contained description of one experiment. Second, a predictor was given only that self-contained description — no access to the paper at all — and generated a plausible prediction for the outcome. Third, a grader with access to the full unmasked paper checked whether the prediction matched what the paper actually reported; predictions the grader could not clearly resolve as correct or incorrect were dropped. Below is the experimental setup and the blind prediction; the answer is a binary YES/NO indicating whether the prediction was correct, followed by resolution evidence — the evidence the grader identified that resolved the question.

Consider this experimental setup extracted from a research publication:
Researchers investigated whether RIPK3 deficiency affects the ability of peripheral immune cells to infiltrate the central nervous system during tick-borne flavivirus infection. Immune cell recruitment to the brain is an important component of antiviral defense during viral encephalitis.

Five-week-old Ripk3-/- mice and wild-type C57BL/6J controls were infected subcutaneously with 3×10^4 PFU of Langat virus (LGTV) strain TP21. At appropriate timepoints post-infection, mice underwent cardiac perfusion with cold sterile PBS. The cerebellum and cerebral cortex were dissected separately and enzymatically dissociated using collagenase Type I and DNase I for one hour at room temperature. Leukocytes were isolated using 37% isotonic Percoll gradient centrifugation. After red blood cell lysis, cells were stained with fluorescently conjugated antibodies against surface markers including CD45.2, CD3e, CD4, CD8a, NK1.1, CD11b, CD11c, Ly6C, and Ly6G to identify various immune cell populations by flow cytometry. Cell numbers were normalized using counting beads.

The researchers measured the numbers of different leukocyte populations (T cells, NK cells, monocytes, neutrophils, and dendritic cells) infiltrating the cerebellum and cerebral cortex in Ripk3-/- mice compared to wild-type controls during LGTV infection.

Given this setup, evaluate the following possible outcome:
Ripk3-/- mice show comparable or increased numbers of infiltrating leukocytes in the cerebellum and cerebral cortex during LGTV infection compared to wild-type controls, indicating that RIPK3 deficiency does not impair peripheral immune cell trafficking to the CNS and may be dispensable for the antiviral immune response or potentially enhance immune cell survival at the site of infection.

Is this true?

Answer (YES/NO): YES